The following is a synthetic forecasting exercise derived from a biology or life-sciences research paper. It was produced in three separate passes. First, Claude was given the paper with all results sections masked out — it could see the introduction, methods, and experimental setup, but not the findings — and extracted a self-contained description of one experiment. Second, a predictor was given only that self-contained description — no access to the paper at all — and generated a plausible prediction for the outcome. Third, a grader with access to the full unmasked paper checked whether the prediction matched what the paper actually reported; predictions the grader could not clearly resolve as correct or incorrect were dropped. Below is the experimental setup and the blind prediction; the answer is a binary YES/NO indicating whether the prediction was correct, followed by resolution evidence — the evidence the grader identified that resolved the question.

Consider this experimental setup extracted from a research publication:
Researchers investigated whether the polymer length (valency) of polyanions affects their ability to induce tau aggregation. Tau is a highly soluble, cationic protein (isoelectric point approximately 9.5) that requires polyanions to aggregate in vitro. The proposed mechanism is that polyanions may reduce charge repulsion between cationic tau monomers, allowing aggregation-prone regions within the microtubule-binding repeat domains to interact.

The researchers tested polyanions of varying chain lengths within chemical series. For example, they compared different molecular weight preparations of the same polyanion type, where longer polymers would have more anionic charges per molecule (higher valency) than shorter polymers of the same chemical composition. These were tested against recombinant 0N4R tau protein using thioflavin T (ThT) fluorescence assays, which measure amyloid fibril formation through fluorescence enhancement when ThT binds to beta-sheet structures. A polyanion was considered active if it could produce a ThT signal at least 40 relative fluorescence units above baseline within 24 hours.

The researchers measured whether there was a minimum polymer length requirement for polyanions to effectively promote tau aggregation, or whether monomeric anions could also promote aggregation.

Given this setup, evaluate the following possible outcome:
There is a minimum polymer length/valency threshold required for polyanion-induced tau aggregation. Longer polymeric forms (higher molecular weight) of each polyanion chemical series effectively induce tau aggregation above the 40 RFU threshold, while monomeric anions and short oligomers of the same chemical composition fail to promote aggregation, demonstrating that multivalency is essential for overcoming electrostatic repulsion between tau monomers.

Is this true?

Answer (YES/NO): YES